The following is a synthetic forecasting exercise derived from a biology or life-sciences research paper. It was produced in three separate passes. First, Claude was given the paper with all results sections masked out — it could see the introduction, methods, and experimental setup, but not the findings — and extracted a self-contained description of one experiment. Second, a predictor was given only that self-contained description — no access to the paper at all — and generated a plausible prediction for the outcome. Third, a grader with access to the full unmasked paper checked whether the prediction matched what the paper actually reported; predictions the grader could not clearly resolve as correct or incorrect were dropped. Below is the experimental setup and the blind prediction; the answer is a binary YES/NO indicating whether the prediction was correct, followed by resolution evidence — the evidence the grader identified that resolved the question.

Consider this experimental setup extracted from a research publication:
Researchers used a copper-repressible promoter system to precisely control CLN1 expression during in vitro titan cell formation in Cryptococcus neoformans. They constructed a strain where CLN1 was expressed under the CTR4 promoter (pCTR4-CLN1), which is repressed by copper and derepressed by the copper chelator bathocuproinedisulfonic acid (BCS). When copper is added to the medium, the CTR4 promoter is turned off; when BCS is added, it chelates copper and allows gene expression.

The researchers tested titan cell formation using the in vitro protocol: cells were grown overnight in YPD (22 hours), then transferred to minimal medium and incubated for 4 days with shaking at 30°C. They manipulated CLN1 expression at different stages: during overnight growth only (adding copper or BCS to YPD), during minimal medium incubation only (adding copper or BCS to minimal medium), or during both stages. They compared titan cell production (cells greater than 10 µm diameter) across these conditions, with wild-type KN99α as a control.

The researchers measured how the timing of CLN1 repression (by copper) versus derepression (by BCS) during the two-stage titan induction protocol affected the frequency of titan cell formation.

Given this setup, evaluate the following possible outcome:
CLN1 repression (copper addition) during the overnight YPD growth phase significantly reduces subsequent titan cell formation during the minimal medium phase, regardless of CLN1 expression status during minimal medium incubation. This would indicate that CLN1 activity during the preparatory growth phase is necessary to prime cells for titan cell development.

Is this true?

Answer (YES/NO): NO